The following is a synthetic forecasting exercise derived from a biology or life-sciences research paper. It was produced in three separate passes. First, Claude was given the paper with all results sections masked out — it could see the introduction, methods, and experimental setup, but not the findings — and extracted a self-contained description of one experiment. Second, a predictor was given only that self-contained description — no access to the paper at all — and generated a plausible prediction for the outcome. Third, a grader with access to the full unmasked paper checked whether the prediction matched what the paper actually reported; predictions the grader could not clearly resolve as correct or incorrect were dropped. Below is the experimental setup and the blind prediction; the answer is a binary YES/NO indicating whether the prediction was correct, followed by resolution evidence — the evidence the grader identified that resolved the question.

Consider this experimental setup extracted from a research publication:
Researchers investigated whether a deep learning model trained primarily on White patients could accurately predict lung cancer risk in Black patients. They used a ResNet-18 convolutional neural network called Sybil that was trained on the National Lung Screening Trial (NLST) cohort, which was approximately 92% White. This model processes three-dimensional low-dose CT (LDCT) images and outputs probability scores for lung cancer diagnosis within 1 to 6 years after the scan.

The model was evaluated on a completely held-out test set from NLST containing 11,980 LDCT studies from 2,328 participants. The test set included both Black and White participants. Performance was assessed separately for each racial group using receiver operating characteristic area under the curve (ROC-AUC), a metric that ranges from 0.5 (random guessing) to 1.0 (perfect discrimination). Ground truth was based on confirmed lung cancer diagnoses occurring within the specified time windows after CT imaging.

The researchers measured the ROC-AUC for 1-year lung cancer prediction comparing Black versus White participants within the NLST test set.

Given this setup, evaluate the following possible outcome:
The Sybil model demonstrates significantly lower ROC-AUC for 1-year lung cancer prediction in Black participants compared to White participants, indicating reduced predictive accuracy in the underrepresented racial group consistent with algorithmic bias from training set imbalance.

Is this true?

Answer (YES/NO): NO